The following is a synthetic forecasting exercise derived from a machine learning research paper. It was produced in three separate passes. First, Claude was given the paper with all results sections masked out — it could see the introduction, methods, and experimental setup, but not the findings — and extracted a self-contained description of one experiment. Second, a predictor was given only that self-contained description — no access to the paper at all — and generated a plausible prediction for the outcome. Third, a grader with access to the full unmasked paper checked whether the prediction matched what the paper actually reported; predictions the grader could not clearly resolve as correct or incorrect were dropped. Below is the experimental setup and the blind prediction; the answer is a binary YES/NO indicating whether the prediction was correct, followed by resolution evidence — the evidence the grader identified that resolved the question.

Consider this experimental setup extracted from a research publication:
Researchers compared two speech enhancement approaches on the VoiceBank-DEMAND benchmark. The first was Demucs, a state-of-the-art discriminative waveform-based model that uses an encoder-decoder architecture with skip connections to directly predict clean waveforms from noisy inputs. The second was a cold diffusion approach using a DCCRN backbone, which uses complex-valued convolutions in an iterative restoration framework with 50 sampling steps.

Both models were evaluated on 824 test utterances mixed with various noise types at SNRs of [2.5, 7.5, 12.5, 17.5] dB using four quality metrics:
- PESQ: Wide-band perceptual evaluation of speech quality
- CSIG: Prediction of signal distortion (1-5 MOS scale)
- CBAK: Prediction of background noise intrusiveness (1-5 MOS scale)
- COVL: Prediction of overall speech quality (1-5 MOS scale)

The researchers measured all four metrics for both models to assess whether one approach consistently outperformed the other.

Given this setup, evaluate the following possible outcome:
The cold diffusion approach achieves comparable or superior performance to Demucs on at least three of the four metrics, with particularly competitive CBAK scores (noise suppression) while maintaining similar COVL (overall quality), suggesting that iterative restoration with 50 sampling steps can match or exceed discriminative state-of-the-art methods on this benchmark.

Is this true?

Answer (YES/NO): NO